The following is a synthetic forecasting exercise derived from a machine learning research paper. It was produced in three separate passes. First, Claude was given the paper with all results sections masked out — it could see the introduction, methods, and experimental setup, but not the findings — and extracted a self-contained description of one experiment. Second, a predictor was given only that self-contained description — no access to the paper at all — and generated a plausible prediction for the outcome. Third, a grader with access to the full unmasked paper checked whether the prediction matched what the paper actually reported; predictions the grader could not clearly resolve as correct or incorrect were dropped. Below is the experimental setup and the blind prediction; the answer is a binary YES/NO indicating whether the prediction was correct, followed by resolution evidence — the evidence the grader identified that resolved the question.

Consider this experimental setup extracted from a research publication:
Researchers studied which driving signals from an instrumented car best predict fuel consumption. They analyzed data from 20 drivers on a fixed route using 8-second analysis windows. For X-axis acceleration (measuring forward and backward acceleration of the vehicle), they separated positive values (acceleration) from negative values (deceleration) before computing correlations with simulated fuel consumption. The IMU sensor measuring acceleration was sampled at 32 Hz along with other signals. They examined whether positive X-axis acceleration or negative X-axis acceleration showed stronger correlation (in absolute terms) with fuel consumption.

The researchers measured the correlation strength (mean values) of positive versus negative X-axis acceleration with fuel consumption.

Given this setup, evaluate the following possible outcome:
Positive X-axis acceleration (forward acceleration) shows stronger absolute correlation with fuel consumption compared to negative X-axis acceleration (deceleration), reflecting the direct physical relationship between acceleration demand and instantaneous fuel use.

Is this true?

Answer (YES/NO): YES